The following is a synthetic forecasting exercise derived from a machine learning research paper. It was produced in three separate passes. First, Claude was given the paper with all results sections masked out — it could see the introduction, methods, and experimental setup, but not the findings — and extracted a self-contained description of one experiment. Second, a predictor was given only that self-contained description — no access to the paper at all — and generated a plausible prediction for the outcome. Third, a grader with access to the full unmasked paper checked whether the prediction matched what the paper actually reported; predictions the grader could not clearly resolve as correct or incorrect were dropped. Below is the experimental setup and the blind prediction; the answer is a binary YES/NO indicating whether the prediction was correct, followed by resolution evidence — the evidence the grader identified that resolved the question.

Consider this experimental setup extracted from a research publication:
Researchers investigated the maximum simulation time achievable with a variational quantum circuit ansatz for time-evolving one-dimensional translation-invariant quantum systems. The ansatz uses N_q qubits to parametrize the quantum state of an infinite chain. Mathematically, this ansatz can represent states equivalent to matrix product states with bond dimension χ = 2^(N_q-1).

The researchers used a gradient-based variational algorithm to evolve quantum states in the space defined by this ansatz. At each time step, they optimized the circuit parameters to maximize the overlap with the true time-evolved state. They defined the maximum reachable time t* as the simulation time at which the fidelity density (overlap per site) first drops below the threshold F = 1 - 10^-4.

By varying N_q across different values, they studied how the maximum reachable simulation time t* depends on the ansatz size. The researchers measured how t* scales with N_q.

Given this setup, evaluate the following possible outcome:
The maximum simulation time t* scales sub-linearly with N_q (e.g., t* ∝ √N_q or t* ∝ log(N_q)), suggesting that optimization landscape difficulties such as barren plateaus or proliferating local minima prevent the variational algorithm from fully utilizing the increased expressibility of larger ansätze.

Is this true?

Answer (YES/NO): NO